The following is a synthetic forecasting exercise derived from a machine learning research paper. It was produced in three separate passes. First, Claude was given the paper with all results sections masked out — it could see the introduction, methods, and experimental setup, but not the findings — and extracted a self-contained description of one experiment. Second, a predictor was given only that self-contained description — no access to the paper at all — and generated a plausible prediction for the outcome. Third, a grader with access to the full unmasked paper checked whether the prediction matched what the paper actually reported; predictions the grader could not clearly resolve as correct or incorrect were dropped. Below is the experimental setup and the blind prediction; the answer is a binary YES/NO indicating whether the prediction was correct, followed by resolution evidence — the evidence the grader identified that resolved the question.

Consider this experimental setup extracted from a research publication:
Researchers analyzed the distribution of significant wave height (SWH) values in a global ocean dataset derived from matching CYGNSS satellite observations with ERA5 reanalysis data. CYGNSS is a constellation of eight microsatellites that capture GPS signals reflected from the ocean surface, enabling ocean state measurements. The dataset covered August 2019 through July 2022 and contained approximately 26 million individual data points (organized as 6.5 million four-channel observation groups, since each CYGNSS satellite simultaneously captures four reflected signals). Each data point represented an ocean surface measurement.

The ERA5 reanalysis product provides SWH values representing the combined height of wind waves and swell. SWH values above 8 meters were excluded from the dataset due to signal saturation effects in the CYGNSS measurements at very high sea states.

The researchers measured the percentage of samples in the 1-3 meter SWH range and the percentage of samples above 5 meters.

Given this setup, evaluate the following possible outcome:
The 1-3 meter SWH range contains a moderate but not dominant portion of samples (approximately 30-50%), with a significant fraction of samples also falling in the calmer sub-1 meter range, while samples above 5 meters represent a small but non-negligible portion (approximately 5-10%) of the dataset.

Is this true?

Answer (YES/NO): NO